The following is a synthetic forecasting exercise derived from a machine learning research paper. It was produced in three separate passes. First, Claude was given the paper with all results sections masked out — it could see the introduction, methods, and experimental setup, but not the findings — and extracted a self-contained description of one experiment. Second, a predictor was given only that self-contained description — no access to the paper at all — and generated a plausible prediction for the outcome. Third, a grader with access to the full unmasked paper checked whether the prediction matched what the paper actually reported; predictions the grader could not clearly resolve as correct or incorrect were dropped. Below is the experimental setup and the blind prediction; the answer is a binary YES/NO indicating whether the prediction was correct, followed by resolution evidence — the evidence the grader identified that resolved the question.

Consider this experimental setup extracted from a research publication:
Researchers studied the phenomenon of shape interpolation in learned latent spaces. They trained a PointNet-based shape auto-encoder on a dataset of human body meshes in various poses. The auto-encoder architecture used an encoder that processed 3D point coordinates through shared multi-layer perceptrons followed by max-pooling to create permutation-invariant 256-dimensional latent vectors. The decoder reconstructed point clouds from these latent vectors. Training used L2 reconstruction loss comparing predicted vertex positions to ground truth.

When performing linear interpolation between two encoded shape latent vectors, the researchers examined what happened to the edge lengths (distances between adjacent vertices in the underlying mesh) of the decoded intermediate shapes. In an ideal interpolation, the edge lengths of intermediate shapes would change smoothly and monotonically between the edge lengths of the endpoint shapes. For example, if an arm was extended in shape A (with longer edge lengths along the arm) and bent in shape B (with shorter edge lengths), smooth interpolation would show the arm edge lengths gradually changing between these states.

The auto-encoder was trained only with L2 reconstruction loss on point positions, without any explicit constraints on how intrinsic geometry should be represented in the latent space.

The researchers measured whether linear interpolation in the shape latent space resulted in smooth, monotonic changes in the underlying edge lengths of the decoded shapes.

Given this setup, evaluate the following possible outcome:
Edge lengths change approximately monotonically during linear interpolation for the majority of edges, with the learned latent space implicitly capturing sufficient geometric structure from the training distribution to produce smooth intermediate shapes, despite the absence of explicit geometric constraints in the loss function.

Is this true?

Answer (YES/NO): NO